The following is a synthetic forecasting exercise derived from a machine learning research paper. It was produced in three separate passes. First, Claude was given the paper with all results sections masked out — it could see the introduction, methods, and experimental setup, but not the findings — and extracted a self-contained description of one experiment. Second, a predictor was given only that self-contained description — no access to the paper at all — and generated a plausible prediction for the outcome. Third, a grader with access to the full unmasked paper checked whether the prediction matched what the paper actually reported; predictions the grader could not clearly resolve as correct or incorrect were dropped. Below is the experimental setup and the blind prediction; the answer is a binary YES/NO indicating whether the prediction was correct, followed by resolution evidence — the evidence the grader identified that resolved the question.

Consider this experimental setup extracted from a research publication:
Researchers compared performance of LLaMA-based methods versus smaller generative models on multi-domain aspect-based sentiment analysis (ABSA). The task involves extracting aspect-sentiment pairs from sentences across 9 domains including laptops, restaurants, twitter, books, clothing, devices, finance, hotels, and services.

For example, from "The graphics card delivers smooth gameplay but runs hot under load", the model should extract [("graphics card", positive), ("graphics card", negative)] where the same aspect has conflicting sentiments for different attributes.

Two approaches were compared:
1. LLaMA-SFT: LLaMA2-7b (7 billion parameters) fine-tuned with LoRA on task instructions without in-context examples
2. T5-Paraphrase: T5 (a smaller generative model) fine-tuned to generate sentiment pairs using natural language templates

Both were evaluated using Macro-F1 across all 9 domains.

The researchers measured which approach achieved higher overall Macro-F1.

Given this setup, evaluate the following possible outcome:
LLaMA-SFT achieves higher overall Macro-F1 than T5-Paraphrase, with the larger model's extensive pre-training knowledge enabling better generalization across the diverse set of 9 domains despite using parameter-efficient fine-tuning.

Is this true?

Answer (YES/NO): NO